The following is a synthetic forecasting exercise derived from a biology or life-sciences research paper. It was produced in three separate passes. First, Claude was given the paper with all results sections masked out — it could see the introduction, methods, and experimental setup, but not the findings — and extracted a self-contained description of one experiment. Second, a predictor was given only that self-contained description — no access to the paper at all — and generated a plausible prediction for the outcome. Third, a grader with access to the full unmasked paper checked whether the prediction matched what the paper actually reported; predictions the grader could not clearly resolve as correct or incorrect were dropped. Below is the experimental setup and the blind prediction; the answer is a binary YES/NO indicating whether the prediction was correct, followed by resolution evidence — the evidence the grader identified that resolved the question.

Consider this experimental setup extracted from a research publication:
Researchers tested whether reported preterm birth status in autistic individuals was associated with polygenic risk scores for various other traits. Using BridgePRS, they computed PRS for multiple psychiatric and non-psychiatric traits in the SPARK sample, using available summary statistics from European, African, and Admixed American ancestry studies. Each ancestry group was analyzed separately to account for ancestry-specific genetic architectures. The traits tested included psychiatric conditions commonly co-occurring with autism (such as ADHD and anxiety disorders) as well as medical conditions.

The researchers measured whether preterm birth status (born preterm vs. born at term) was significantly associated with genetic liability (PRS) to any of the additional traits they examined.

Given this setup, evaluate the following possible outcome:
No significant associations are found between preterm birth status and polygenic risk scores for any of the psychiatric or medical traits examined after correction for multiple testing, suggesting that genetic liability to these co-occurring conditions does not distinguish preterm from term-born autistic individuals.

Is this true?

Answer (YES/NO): YES